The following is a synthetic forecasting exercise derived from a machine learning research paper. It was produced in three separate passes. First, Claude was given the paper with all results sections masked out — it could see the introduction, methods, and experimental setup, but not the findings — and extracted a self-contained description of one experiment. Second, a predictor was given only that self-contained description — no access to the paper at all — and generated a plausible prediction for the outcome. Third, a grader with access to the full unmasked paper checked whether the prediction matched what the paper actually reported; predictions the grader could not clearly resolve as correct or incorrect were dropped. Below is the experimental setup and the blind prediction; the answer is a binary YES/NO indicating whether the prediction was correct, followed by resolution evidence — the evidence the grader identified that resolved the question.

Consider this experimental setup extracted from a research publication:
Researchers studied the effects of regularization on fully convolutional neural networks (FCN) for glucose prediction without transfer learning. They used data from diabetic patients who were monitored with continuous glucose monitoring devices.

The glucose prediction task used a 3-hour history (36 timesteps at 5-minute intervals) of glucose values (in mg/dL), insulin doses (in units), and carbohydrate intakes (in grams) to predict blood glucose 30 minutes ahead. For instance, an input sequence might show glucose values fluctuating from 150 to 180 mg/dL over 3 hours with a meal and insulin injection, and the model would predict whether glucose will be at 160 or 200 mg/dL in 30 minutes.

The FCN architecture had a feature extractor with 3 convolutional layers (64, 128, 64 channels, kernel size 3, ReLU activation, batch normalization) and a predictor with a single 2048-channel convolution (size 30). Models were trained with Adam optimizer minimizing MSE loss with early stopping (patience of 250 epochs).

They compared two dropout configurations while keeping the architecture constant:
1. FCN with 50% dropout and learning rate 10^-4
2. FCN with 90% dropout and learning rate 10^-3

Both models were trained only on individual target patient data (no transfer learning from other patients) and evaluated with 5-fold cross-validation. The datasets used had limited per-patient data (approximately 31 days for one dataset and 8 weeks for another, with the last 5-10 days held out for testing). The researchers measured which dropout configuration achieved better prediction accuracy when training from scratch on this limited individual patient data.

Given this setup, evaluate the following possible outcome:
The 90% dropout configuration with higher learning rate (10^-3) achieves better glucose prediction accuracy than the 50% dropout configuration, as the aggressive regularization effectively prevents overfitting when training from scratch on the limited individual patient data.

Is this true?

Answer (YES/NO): YES